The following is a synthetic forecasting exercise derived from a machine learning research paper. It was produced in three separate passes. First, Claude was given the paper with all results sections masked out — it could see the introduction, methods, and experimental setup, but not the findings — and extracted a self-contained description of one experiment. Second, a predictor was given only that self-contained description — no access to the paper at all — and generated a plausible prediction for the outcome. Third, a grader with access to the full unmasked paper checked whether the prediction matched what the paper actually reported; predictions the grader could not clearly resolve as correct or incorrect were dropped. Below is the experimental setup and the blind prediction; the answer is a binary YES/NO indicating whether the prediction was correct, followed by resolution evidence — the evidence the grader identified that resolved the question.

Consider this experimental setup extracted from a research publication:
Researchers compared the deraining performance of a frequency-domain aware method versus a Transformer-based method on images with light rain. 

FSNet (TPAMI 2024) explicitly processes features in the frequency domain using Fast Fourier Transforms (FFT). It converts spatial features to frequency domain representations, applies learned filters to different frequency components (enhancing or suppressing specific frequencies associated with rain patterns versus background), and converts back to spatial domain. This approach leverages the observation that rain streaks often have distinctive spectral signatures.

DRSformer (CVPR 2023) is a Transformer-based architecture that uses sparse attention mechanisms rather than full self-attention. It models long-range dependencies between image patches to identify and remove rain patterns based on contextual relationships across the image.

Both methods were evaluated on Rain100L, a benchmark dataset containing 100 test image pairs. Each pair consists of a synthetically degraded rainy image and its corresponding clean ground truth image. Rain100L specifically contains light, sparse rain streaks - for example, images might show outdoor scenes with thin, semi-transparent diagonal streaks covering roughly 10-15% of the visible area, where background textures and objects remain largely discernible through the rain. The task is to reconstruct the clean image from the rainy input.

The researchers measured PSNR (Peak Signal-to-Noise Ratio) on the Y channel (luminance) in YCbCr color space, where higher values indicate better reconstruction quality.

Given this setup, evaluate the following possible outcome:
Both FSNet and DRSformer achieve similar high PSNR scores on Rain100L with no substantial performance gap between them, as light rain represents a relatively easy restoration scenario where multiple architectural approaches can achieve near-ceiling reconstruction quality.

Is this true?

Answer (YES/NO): NO